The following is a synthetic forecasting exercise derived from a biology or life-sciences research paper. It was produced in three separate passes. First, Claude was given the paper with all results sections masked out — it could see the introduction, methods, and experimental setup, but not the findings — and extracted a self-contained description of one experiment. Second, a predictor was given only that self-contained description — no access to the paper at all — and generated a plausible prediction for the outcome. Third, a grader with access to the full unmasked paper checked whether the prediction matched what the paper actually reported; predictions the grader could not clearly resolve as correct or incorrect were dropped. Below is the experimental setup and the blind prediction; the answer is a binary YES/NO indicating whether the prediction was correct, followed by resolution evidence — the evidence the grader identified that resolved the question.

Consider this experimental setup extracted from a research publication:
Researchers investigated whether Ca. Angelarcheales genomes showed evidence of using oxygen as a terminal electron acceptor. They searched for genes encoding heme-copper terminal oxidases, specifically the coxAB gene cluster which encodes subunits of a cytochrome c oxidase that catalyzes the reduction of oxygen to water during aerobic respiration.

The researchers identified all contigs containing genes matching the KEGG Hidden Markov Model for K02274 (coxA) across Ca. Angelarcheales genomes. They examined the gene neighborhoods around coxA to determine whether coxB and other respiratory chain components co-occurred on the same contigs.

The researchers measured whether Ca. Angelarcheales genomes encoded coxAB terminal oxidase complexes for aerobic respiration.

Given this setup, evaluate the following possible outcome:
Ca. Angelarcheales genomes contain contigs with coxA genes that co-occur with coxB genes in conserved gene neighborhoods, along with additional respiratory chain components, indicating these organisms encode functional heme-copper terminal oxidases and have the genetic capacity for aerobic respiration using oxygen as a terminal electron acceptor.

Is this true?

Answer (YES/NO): YES